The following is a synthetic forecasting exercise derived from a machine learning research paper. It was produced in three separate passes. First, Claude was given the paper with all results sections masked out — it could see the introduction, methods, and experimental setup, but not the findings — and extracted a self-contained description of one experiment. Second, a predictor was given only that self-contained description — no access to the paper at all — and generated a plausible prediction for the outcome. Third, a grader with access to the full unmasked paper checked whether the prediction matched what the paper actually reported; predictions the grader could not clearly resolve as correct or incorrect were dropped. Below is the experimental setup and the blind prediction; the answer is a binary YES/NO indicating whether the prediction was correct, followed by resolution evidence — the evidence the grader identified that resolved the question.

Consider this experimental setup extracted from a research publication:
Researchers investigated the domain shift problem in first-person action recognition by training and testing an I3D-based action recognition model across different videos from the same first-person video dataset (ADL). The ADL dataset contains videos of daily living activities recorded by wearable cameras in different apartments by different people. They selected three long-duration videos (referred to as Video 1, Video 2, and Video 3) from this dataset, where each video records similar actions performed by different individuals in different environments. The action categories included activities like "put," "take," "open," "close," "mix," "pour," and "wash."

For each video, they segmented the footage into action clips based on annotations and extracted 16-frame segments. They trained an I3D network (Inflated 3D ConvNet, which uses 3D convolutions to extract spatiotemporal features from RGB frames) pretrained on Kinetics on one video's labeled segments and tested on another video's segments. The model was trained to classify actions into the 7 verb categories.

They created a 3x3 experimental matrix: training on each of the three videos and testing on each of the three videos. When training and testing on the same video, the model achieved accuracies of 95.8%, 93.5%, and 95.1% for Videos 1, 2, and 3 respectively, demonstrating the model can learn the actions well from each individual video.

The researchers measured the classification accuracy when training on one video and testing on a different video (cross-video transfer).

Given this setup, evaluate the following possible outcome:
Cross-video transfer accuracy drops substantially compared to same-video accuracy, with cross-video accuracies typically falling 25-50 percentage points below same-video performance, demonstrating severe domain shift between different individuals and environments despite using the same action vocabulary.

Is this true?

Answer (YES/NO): NO